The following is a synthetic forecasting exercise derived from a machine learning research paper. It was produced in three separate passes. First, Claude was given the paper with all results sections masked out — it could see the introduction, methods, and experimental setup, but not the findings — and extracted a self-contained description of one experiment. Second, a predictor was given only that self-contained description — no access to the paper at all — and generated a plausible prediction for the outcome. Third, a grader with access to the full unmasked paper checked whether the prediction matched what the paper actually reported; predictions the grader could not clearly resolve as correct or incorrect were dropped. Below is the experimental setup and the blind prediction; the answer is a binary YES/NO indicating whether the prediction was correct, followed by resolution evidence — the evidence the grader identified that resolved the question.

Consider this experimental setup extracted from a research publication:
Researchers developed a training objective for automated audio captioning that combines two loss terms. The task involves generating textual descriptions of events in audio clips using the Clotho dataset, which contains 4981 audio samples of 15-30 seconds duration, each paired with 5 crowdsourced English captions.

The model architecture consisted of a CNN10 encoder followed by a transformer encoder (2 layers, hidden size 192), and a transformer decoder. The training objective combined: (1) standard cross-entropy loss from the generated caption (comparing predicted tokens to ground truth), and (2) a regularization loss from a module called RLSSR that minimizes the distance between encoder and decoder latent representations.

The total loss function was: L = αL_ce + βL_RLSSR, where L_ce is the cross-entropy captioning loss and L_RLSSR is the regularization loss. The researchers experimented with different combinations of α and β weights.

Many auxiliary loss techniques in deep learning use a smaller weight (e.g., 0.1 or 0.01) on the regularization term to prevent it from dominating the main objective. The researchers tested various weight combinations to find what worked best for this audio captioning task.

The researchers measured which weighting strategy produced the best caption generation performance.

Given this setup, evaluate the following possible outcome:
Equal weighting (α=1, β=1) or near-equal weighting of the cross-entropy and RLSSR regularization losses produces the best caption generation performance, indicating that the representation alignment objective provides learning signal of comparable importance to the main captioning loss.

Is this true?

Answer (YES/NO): YES